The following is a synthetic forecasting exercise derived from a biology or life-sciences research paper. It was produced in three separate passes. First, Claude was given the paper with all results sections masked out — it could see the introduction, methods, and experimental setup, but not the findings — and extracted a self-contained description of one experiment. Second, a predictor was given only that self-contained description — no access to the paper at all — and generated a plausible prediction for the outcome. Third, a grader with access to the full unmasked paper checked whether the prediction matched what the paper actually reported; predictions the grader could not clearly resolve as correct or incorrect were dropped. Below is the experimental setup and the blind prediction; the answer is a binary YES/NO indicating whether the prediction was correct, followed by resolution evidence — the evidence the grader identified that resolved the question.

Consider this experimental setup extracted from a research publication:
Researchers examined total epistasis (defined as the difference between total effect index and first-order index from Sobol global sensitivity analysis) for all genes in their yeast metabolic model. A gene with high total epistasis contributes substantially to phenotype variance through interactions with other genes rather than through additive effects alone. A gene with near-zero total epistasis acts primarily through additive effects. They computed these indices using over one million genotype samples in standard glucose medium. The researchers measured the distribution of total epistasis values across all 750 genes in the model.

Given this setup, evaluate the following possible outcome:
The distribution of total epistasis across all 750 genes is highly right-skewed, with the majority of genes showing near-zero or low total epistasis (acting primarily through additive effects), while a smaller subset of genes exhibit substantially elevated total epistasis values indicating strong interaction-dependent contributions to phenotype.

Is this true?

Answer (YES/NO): YES